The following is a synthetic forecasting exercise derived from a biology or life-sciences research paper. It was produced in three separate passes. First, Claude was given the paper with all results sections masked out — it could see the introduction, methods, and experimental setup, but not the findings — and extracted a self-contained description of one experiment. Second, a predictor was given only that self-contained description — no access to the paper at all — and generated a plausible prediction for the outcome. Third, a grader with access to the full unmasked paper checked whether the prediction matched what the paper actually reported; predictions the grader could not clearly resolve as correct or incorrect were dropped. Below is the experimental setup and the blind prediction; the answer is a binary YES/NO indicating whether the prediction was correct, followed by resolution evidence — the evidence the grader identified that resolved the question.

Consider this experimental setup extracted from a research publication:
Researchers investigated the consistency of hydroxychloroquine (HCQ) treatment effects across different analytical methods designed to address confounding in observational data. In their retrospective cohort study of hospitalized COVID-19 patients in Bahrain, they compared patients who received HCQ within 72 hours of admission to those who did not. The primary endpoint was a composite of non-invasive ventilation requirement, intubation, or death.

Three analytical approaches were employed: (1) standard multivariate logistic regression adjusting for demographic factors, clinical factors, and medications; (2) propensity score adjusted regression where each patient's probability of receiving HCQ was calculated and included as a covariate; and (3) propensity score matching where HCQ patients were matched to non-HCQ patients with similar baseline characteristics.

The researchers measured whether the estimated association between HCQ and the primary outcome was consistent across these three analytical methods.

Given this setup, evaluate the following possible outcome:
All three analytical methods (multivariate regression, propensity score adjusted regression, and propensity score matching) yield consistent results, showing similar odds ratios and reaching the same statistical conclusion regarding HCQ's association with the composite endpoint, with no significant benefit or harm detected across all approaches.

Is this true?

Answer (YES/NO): YES